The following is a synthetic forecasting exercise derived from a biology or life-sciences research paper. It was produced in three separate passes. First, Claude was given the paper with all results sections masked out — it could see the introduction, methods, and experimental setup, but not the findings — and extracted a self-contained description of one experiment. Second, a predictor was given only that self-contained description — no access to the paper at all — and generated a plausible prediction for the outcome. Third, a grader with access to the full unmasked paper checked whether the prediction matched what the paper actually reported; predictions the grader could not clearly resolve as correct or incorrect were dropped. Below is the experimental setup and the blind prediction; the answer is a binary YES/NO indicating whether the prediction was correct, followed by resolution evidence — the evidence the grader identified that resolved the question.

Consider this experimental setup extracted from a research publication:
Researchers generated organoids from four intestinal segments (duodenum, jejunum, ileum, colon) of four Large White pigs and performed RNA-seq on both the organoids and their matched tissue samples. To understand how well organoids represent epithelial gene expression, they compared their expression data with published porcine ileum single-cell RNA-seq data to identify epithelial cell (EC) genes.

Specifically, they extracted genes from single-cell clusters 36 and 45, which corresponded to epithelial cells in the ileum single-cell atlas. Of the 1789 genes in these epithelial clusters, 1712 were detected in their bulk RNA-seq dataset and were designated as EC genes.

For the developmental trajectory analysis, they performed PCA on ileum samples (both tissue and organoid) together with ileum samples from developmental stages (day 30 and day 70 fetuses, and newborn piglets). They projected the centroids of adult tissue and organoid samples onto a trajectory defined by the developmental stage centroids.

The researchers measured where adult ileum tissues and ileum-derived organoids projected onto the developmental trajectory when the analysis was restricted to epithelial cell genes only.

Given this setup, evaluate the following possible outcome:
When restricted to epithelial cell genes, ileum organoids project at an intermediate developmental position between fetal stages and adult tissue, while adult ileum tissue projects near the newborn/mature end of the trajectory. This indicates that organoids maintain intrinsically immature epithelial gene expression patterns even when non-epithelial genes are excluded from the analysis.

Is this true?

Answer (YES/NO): YES